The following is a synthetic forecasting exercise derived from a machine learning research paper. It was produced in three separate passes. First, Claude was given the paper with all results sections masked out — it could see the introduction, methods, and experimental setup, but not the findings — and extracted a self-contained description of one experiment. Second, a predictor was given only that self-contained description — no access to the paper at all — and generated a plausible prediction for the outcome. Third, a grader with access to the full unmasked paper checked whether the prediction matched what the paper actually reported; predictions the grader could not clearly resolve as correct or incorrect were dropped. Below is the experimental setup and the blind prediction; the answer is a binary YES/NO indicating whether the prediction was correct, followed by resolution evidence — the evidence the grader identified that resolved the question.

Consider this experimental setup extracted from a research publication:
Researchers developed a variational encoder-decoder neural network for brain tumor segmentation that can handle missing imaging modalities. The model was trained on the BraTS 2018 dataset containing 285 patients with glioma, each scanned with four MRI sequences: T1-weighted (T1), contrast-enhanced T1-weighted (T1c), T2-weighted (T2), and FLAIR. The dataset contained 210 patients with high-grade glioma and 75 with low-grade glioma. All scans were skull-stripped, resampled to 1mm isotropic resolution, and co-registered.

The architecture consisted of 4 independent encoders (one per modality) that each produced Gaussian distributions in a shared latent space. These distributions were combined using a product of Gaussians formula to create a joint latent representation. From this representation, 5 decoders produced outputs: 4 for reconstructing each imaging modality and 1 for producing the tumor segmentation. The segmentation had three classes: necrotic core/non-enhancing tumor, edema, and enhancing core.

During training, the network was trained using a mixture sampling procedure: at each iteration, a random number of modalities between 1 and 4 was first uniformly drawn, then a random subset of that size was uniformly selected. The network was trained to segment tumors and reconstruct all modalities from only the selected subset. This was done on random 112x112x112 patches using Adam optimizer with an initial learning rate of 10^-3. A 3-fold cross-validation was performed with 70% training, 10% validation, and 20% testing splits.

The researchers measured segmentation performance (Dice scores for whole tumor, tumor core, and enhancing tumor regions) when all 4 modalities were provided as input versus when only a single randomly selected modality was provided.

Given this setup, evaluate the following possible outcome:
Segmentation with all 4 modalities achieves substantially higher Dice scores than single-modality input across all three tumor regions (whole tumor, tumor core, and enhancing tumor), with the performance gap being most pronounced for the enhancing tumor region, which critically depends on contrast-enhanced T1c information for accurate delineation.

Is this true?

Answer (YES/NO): YES